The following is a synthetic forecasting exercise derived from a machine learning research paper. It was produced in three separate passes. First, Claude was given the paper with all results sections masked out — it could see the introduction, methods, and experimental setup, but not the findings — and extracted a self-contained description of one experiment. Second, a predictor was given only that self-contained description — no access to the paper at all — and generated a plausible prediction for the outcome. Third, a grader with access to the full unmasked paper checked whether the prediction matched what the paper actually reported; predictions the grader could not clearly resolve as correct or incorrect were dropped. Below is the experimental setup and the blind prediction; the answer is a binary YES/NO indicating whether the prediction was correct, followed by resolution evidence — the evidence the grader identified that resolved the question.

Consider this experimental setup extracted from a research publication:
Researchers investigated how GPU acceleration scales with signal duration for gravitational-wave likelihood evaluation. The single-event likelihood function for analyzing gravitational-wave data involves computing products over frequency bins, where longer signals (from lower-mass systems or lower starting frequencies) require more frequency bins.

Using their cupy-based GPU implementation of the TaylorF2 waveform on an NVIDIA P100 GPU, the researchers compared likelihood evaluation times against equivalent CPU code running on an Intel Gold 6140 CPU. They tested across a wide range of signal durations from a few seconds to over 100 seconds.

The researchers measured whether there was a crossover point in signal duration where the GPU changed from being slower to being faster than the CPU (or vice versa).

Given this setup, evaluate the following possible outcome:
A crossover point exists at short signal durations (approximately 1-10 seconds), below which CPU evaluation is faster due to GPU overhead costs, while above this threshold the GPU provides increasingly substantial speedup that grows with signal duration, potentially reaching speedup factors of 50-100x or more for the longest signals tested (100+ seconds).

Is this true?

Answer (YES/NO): NO